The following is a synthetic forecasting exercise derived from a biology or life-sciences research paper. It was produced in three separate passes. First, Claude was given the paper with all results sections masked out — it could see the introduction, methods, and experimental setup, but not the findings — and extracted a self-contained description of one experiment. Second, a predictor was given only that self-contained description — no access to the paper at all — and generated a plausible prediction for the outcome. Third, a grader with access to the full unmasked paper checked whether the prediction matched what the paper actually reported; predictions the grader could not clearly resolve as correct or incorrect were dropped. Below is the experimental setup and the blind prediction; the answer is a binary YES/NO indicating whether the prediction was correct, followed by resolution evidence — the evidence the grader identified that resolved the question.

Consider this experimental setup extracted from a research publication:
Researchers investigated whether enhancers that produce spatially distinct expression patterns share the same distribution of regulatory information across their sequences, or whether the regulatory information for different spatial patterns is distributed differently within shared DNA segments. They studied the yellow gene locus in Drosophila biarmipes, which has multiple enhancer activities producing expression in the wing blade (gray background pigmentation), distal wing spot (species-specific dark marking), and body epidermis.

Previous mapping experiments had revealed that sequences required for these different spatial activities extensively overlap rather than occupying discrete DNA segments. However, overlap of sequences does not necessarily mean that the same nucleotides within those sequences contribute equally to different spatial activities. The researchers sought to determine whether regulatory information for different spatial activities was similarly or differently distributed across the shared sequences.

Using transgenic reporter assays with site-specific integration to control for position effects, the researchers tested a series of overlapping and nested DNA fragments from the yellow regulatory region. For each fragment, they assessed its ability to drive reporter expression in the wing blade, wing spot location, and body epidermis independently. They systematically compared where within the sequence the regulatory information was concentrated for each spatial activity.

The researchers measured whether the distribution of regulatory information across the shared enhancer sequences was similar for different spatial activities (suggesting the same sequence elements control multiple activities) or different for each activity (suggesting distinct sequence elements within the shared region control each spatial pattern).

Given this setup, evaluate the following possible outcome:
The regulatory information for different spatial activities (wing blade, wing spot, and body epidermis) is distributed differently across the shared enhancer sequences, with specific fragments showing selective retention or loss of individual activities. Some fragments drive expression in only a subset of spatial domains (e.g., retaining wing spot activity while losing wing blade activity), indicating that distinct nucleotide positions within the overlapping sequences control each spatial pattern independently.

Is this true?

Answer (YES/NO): YES